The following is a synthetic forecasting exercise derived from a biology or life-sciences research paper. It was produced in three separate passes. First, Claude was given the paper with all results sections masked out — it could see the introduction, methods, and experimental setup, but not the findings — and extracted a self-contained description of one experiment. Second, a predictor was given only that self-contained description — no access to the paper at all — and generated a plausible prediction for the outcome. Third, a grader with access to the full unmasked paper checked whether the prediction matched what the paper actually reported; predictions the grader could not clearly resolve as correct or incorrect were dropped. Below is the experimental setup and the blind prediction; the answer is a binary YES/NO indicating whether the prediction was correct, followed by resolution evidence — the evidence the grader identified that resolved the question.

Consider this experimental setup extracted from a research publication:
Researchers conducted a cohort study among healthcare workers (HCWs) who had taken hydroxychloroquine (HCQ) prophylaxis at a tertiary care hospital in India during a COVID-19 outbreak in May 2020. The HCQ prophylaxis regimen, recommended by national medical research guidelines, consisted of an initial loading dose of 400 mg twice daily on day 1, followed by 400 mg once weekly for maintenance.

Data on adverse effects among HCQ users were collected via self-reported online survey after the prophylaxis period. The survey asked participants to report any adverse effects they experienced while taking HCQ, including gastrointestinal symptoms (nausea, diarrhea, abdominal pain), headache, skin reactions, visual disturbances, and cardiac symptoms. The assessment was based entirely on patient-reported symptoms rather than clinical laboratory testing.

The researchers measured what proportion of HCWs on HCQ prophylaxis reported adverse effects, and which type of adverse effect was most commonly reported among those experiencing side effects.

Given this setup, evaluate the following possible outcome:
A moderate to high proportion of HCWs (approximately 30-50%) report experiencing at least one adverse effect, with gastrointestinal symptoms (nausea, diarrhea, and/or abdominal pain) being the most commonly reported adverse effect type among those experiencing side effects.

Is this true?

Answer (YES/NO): YES